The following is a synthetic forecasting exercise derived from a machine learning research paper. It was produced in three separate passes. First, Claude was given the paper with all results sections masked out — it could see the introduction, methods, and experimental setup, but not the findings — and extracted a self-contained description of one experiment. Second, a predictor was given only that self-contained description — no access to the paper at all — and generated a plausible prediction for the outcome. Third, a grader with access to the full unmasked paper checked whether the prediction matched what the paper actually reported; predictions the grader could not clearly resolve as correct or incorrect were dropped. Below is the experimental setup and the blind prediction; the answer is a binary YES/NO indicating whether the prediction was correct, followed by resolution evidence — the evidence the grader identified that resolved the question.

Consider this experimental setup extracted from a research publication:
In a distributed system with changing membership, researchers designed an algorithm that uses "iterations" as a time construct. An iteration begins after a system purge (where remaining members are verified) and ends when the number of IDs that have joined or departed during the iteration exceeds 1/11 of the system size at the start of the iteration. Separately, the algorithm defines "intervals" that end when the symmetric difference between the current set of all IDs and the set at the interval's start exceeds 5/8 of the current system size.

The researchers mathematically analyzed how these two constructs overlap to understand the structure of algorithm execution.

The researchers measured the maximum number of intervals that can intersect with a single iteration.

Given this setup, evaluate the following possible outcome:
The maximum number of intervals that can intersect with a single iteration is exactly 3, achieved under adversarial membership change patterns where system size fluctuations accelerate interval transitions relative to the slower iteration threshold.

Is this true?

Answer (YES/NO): NO